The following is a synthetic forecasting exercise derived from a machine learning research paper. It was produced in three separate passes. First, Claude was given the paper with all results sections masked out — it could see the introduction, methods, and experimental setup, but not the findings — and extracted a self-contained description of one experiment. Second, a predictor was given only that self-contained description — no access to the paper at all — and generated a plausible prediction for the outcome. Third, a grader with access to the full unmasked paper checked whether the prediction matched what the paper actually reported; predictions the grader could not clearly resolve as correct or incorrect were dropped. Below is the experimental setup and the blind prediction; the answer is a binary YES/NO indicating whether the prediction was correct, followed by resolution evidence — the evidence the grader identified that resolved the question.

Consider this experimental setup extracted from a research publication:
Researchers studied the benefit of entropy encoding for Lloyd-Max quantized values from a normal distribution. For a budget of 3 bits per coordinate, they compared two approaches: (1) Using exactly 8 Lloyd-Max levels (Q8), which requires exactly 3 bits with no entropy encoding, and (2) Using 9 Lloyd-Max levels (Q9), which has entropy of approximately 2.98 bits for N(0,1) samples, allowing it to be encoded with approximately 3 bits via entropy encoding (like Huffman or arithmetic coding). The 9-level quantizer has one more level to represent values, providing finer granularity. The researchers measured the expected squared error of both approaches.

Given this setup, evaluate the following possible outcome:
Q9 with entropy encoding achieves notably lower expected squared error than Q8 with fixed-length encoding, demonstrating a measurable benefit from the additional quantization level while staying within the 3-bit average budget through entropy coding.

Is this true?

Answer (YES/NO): YES